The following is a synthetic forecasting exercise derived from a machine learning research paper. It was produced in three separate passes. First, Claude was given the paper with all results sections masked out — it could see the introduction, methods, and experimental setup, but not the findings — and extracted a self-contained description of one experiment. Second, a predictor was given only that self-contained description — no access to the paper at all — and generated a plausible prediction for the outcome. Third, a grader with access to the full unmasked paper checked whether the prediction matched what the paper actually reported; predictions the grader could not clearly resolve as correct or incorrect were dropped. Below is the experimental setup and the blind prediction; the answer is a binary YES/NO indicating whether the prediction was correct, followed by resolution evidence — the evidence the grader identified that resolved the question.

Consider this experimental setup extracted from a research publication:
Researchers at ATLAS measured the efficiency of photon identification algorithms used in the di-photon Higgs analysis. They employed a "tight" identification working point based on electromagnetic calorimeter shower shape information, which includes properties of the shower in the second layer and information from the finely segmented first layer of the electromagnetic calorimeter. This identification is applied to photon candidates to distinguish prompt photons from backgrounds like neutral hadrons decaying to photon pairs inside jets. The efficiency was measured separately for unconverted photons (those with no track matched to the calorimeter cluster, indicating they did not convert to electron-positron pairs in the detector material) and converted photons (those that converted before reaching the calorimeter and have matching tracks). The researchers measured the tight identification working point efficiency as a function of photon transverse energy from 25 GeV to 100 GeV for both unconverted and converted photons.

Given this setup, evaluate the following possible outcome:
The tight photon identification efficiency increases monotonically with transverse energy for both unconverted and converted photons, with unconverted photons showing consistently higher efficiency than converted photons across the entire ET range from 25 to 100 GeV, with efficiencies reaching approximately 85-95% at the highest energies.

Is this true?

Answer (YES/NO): NO